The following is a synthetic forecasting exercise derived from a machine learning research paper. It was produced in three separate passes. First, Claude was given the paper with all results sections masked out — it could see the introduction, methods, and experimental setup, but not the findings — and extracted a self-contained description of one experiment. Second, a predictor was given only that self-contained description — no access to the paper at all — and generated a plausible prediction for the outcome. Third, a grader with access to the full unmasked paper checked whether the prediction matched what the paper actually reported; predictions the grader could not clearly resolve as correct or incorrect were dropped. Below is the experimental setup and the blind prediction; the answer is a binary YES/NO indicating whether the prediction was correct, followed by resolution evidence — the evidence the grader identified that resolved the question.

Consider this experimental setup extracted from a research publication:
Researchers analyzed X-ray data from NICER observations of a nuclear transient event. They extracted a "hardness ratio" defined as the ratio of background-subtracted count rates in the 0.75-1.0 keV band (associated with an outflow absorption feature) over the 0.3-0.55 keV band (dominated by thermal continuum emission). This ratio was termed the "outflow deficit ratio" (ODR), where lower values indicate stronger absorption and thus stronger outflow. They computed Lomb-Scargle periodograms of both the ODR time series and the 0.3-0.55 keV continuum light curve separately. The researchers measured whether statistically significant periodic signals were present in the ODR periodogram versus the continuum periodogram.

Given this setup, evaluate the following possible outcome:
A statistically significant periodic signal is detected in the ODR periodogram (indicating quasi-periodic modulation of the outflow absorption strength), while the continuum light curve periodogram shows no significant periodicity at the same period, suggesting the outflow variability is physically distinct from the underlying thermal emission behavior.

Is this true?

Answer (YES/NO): YES